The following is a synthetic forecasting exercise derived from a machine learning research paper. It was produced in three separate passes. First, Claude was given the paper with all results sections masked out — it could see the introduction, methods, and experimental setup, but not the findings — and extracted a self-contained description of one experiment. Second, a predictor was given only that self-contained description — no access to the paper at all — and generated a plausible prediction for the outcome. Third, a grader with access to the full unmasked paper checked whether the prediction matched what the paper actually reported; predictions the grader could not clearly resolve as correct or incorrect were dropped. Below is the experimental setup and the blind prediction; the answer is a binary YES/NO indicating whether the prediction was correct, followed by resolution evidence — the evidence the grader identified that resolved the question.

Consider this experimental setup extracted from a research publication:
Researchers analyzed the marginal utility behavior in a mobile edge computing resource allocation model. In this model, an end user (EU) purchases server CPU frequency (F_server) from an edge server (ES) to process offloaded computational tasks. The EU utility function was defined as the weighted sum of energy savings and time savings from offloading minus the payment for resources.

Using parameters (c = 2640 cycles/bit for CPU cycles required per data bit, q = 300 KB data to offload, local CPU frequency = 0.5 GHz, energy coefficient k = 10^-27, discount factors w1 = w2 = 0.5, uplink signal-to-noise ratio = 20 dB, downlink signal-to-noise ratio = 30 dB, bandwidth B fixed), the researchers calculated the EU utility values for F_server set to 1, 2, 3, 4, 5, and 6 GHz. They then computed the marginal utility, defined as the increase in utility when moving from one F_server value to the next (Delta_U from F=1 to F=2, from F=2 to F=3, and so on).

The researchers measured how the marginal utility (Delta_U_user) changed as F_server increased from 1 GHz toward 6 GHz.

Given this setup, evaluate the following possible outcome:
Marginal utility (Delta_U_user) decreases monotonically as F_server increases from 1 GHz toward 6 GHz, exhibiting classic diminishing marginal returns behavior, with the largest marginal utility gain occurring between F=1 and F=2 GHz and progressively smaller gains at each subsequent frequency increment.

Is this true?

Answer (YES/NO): YES